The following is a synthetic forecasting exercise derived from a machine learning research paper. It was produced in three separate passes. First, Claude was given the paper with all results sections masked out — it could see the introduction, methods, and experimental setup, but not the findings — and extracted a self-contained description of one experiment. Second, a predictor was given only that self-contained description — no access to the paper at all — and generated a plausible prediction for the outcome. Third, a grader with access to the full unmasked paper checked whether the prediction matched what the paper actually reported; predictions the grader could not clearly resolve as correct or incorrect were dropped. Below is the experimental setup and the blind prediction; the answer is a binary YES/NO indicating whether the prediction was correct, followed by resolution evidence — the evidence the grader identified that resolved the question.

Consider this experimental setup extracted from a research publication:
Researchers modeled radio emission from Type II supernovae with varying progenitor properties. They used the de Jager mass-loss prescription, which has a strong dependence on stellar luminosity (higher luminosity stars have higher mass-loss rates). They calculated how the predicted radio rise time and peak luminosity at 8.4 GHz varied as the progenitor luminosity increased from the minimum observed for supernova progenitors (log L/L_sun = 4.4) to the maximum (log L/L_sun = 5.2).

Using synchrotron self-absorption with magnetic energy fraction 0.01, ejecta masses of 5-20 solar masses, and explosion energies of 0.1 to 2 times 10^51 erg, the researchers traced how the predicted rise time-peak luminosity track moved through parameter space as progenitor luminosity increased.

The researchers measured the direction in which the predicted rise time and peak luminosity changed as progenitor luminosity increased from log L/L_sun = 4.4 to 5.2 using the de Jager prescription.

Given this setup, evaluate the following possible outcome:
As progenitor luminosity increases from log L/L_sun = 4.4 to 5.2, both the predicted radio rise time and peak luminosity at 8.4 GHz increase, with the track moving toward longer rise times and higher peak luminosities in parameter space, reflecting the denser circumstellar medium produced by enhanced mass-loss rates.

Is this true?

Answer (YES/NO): YES